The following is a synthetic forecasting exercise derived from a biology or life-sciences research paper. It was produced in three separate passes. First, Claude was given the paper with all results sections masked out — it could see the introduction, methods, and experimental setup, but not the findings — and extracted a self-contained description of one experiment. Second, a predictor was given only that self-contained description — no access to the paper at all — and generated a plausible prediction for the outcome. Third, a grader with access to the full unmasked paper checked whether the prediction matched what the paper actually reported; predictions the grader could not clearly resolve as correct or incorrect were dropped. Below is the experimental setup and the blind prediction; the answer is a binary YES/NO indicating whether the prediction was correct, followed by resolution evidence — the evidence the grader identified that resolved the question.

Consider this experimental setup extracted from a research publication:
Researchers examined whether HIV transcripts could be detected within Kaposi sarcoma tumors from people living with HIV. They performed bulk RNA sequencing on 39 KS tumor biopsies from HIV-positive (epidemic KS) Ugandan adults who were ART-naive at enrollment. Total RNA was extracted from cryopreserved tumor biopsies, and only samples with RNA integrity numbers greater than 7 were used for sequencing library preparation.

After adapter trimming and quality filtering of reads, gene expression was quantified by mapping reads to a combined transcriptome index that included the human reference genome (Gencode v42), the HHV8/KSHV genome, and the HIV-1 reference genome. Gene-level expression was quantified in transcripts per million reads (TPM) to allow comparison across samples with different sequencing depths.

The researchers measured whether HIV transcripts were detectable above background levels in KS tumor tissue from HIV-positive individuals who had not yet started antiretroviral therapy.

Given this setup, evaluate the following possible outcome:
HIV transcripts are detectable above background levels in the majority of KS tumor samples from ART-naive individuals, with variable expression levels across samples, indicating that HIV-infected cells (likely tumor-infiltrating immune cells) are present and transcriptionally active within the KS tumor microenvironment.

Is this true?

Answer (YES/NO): YES